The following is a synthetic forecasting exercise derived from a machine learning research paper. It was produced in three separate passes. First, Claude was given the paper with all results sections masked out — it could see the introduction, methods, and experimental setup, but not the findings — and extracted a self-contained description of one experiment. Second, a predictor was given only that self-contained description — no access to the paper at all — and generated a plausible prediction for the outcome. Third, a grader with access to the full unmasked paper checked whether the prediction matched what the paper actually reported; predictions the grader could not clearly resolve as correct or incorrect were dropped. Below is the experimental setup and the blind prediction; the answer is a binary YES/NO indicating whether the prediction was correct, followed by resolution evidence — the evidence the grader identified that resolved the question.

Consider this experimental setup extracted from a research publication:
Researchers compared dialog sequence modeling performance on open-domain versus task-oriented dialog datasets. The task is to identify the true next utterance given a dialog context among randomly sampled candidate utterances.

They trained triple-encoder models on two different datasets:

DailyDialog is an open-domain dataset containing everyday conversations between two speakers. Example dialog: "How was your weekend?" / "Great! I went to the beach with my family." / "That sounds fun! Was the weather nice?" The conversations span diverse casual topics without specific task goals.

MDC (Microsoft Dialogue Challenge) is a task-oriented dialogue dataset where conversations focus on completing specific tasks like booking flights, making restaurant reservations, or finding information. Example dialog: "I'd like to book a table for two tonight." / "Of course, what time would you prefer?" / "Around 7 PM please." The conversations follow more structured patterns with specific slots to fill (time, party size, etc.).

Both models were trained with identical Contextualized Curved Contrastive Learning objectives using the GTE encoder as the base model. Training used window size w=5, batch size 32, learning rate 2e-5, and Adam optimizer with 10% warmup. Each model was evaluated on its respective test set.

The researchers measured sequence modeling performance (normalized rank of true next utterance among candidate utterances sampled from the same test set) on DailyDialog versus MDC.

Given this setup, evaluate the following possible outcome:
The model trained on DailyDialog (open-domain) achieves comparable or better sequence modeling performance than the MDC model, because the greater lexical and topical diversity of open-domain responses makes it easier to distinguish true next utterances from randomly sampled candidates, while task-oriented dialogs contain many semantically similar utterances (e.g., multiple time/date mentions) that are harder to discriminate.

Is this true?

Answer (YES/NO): YES